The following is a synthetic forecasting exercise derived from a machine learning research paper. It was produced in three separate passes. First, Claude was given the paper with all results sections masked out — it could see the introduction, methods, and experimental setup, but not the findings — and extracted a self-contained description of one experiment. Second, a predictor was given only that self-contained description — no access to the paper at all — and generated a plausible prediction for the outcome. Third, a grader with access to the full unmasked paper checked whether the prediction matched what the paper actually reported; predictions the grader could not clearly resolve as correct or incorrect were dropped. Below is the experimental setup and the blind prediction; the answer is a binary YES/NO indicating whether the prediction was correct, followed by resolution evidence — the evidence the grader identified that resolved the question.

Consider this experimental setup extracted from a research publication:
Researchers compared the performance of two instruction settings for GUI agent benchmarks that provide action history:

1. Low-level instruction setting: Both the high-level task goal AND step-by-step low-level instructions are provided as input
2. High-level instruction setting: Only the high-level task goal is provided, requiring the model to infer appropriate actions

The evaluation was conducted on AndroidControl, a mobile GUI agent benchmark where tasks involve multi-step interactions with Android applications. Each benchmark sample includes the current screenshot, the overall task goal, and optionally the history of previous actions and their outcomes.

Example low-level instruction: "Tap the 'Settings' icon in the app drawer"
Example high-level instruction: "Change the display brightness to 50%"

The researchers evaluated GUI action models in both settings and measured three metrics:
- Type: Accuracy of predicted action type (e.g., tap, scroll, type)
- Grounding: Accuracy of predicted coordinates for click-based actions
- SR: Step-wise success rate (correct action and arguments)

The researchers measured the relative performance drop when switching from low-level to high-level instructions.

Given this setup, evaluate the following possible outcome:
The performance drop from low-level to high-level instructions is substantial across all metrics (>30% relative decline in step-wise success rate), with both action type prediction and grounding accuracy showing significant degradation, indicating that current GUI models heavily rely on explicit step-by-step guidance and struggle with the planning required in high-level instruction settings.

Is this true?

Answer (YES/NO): YES